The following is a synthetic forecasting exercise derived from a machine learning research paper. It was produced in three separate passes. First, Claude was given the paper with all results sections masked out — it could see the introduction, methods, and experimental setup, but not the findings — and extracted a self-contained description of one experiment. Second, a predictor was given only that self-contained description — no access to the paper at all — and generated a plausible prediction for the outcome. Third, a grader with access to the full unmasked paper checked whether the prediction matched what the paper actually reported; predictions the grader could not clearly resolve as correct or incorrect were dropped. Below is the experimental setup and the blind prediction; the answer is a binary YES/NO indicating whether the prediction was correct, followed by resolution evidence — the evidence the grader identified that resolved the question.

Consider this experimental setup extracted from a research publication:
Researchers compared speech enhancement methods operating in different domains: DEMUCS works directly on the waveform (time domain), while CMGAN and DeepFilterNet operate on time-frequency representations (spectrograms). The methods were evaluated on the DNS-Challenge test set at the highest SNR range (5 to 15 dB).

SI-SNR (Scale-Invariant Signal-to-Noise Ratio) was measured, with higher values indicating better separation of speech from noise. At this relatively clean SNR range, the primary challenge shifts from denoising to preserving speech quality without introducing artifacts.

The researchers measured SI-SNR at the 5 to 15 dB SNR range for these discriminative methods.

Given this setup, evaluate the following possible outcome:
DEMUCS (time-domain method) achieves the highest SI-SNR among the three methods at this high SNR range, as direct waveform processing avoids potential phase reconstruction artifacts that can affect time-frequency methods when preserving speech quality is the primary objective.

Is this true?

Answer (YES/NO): YES